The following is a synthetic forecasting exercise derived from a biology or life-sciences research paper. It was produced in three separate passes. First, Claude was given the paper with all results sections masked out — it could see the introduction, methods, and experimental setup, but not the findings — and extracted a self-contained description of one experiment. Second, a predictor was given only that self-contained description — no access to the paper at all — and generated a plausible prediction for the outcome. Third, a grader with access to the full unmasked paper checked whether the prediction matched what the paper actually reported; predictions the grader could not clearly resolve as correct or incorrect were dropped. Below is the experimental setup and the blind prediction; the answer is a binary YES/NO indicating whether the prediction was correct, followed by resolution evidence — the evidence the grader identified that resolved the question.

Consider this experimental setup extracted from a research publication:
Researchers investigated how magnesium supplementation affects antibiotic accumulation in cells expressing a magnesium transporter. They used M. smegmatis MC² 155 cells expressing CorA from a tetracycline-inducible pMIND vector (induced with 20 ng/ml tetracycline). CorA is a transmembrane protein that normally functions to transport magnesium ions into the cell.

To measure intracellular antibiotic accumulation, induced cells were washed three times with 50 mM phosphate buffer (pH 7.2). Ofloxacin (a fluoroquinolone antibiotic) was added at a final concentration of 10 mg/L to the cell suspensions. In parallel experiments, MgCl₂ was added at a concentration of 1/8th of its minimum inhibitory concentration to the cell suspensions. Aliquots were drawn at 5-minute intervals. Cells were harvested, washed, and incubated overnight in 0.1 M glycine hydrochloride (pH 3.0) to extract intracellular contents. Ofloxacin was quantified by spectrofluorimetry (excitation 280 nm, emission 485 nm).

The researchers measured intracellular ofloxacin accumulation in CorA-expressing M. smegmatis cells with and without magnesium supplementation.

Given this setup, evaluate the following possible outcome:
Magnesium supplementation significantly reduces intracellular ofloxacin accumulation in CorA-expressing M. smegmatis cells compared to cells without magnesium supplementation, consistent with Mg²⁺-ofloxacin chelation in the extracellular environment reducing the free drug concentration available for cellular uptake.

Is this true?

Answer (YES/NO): NO